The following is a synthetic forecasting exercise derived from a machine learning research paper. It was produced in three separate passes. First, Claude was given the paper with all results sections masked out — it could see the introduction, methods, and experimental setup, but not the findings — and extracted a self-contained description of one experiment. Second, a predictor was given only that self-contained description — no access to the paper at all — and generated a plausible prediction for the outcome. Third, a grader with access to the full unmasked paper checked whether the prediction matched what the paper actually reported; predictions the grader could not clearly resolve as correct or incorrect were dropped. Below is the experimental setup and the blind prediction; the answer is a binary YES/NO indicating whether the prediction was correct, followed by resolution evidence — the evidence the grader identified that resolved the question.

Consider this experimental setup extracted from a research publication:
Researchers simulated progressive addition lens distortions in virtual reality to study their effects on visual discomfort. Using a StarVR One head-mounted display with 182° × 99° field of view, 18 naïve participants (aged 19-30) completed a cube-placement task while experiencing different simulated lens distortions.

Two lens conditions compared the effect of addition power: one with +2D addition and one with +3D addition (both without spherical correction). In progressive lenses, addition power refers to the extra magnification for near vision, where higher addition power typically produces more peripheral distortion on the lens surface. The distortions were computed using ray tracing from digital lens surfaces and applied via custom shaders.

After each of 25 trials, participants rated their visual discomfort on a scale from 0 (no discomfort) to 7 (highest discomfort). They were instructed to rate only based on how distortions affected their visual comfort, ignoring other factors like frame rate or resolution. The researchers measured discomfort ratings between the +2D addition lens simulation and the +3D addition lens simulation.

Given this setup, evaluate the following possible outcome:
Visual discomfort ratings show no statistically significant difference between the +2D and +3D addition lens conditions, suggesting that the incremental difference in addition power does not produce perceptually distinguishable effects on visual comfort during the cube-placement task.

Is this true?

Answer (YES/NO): YES